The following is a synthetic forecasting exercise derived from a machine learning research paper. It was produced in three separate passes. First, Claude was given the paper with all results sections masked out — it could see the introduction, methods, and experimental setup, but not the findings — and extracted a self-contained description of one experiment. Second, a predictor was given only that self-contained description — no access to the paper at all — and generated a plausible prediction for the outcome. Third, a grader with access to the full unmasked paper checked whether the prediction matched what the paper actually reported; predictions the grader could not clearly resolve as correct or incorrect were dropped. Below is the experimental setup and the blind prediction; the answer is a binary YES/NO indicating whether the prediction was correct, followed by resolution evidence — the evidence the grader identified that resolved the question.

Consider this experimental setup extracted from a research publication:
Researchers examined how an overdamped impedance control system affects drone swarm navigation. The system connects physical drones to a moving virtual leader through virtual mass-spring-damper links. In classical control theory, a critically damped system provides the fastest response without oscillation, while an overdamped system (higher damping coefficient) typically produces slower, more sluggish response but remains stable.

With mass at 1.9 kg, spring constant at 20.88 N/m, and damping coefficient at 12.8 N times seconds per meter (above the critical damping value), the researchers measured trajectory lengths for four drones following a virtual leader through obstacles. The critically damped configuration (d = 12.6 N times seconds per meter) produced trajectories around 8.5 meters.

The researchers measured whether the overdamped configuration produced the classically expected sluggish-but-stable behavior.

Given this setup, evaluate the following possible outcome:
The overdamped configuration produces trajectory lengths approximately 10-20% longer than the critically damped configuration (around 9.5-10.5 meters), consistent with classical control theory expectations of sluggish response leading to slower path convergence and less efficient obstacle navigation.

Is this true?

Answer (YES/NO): NO